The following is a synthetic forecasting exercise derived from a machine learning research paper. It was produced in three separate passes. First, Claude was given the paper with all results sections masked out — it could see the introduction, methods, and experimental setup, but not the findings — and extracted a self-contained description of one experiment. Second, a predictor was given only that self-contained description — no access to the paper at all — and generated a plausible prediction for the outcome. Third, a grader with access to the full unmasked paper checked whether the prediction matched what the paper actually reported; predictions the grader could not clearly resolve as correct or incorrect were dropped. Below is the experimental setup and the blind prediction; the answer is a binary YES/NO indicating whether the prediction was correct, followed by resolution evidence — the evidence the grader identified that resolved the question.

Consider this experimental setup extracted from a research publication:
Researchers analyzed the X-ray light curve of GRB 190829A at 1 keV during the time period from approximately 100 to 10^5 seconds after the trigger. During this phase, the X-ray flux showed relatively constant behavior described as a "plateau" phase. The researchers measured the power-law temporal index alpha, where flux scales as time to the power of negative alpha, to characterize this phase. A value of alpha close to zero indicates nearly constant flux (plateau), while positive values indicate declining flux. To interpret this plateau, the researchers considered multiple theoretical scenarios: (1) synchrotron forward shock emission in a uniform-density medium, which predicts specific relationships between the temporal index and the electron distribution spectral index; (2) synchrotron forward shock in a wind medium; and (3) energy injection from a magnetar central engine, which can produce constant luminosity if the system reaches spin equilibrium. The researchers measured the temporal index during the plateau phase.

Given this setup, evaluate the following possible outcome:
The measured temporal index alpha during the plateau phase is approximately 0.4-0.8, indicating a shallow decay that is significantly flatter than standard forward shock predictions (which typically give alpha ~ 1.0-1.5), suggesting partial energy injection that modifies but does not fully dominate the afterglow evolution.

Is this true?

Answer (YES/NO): NO